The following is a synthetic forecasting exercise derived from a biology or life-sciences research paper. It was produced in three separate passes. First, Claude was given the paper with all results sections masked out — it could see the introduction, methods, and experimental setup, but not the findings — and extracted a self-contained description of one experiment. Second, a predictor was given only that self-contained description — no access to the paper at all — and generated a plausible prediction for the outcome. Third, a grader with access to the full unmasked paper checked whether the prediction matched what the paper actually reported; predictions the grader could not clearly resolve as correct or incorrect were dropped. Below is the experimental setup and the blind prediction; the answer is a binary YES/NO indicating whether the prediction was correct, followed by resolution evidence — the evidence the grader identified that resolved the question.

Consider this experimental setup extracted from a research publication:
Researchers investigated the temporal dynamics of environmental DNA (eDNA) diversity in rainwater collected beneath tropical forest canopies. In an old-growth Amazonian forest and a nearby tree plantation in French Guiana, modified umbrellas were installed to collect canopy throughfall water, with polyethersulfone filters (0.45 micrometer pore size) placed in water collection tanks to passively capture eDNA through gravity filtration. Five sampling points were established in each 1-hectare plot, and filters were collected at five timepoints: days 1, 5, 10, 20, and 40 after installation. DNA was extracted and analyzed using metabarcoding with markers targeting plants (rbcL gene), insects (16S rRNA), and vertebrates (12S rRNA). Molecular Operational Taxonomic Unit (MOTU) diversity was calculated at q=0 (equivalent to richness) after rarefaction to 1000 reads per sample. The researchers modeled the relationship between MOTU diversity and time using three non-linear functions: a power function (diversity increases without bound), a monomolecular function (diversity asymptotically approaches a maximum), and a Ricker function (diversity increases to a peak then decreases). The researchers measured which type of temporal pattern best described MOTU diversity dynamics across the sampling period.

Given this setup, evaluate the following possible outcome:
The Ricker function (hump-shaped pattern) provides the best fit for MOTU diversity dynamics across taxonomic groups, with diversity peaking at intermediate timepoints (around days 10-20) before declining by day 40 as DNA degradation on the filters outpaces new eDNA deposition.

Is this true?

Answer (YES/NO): YES